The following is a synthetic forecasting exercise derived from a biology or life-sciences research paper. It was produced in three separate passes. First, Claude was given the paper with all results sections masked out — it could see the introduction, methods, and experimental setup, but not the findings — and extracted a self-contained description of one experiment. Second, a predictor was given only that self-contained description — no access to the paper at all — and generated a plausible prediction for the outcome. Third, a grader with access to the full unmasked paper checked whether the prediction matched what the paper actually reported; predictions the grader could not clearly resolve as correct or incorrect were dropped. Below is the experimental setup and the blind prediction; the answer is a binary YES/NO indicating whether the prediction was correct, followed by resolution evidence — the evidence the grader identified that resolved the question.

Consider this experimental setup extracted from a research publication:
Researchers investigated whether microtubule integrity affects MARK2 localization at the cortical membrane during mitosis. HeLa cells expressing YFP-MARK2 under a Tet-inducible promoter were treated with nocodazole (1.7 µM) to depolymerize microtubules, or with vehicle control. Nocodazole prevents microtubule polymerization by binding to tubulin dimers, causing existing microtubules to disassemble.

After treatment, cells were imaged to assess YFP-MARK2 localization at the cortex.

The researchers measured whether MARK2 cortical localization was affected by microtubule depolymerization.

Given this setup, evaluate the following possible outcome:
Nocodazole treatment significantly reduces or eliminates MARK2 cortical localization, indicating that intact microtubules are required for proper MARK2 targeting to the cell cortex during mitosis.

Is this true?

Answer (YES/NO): NO